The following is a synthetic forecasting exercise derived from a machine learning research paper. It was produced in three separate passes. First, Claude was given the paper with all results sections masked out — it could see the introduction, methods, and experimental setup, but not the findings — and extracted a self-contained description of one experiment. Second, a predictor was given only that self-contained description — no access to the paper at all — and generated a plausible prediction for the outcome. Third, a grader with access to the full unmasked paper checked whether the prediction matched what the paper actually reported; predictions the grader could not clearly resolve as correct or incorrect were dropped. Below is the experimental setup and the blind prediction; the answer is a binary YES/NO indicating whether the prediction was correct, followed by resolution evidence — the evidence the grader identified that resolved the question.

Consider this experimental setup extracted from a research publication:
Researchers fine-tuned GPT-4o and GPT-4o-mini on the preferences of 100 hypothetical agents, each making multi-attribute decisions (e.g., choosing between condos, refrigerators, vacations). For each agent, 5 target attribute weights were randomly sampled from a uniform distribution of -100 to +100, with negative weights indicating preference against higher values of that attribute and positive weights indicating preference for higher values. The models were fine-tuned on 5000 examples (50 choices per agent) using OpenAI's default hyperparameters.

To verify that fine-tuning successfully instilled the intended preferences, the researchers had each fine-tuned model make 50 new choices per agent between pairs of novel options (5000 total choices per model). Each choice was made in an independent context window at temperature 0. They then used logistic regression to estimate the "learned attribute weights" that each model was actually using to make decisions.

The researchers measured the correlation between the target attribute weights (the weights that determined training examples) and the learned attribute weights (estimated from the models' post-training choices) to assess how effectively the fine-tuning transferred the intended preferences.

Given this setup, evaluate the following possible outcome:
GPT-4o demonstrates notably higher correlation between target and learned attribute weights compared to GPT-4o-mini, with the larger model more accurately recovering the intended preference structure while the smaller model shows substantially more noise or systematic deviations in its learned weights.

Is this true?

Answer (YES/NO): NO